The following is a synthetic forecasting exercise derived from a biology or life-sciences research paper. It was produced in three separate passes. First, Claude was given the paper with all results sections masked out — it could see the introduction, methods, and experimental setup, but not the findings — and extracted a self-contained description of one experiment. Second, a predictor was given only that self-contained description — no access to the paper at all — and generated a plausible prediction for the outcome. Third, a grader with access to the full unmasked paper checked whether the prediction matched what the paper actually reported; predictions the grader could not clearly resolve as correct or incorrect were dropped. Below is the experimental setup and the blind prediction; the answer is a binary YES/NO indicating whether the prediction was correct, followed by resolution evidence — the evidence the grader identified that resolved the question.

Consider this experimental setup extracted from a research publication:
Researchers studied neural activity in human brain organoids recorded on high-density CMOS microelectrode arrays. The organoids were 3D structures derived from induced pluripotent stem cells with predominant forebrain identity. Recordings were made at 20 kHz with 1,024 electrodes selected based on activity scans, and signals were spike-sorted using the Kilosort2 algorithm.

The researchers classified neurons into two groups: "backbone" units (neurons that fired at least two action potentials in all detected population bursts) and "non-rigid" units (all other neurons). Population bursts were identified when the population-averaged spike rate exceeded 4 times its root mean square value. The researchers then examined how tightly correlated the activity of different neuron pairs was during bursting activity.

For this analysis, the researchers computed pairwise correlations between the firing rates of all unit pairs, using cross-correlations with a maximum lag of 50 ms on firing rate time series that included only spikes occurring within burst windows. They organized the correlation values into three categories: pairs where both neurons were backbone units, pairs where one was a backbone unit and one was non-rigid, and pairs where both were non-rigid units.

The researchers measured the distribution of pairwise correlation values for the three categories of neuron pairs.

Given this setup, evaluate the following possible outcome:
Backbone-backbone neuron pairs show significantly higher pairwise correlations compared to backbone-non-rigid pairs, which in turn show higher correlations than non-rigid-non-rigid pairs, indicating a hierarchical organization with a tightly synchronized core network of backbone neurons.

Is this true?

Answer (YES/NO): YES